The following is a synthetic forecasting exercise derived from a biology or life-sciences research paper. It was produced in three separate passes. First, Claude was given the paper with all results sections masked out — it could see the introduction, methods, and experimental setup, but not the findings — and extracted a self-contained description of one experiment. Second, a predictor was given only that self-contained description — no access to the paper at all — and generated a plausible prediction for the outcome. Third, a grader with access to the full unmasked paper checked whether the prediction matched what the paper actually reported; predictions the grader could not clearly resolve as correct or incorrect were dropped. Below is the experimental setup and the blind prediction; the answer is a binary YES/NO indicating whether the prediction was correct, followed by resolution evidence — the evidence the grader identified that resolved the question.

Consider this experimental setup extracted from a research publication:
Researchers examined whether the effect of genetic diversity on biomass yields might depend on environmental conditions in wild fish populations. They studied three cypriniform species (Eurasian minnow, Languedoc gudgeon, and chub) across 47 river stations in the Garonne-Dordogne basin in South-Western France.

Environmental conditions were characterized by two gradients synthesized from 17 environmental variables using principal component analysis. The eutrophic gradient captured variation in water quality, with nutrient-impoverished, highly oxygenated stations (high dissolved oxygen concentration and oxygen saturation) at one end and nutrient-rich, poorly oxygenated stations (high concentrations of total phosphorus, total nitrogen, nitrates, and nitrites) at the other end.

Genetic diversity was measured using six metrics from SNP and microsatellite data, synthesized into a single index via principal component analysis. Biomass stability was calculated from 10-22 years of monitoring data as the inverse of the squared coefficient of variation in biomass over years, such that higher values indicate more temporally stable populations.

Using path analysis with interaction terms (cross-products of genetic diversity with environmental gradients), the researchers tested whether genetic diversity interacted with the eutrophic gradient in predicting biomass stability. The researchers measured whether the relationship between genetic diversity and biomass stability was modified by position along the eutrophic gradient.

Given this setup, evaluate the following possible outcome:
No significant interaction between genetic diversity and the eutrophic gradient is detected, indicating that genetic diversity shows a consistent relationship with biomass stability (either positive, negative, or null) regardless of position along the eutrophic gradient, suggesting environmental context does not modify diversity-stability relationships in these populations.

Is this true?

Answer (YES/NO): NO